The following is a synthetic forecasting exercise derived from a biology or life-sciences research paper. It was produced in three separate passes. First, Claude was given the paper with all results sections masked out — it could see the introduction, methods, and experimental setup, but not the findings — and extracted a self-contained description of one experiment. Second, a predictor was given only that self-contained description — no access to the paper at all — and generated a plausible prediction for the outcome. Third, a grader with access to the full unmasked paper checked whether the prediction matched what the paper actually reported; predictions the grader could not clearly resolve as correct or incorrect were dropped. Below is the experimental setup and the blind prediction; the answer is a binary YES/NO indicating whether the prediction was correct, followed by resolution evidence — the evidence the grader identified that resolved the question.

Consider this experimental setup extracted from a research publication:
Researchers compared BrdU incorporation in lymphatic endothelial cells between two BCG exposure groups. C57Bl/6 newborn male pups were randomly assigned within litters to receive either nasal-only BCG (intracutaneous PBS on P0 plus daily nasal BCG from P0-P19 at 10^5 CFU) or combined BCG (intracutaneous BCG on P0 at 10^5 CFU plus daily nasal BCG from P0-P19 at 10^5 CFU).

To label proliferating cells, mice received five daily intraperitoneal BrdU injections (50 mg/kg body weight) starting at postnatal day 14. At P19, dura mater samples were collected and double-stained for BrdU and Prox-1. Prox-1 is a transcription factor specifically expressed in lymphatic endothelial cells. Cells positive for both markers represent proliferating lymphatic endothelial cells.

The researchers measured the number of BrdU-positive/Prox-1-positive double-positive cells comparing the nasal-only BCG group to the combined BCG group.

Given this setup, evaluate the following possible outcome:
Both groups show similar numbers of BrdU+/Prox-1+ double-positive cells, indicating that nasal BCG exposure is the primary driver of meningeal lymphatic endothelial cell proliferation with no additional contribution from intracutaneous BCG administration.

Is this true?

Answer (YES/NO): NO